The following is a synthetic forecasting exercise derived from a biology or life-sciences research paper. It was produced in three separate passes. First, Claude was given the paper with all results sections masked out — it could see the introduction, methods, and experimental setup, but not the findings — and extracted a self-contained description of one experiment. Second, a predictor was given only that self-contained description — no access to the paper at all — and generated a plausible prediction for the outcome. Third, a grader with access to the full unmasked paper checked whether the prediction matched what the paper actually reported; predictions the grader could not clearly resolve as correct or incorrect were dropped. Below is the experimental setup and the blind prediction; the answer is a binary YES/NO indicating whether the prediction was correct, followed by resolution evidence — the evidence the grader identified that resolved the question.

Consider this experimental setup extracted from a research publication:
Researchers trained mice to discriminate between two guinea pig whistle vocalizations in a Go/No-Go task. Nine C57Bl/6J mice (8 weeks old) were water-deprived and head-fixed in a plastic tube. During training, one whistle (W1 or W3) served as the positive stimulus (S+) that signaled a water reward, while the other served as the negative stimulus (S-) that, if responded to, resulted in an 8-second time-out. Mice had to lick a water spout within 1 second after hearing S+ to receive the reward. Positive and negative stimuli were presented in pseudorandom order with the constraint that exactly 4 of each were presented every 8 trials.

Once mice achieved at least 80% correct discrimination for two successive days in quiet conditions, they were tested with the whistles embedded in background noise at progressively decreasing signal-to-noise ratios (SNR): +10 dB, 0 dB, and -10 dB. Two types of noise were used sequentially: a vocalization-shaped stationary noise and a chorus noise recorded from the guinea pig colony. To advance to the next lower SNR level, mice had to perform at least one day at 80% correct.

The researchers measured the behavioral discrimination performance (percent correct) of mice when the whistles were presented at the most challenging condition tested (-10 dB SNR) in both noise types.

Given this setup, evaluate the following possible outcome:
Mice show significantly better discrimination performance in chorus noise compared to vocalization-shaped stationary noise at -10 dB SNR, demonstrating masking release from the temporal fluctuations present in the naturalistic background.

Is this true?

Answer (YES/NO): NO